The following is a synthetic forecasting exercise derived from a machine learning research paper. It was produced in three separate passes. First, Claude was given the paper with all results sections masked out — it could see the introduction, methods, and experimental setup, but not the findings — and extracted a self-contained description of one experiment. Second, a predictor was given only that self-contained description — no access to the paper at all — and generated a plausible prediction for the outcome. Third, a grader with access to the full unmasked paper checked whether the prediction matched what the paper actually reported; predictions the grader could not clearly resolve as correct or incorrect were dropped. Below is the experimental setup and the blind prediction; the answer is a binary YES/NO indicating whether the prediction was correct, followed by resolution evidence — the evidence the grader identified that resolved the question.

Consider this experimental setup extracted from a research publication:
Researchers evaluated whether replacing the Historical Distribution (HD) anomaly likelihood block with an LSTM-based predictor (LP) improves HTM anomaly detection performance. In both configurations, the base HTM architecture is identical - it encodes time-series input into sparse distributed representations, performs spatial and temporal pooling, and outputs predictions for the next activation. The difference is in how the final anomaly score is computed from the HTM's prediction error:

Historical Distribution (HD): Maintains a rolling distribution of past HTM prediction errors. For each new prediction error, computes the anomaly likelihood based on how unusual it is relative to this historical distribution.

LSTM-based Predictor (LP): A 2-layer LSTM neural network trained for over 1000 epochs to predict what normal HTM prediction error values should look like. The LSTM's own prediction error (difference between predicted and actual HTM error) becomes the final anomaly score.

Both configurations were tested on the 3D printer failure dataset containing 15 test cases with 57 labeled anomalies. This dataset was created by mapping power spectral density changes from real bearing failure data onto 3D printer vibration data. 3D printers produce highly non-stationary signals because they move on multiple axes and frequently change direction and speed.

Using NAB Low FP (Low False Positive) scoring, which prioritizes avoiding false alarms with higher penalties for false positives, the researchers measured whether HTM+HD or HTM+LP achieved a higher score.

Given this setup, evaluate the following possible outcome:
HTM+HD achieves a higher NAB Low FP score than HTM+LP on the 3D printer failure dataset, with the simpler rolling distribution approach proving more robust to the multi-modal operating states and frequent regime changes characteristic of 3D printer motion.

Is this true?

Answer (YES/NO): YES